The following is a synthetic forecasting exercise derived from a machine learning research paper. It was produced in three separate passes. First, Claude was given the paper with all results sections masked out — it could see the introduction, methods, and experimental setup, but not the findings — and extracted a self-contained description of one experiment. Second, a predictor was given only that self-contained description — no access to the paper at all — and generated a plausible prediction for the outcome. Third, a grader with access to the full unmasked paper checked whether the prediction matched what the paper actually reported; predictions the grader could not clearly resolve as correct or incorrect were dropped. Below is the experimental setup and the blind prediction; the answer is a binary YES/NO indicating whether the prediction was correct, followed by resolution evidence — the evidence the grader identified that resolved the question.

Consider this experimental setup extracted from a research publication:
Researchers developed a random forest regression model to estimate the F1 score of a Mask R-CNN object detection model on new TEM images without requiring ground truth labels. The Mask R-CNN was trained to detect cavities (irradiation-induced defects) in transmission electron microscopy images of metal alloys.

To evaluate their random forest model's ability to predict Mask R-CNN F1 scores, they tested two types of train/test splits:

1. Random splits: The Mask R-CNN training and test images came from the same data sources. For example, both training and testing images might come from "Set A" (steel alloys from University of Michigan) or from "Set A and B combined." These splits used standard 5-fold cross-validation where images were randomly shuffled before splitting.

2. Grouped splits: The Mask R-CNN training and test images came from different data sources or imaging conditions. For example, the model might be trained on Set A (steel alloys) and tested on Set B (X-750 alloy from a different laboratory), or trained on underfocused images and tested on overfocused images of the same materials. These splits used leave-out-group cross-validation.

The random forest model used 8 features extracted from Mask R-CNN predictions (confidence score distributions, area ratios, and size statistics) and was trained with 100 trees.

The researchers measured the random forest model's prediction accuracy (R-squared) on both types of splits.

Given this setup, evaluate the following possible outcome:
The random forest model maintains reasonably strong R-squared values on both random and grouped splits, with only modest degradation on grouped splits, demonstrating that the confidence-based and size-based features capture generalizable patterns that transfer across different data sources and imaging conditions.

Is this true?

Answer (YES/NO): NO